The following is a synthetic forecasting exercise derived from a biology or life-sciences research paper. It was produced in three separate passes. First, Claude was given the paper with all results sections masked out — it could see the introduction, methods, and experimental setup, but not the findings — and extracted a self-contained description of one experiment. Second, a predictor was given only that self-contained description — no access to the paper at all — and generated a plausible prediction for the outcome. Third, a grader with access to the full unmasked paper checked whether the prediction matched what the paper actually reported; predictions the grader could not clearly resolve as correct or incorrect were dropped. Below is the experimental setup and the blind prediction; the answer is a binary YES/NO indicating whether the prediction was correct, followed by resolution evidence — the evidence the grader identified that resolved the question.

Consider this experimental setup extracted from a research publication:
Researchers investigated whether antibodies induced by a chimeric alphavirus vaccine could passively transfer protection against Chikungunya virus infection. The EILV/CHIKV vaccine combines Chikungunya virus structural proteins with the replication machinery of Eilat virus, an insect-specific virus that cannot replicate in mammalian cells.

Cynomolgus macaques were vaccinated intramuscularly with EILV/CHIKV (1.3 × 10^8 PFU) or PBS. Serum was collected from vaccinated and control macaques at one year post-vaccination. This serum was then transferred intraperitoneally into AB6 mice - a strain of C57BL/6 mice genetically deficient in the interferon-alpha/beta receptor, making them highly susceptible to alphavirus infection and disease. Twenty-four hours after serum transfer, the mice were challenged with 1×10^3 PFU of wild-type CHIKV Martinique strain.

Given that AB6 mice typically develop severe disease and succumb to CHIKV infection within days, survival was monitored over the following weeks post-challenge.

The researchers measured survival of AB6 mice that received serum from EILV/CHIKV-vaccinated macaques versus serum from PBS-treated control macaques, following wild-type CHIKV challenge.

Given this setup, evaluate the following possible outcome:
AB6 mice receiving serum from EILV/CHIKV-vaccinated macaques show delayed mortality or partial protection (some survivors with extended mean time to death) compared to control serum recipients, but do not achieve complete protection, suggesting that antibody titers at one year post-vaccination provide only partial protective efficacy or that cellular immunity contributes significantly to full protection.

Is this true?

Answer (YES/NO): YES